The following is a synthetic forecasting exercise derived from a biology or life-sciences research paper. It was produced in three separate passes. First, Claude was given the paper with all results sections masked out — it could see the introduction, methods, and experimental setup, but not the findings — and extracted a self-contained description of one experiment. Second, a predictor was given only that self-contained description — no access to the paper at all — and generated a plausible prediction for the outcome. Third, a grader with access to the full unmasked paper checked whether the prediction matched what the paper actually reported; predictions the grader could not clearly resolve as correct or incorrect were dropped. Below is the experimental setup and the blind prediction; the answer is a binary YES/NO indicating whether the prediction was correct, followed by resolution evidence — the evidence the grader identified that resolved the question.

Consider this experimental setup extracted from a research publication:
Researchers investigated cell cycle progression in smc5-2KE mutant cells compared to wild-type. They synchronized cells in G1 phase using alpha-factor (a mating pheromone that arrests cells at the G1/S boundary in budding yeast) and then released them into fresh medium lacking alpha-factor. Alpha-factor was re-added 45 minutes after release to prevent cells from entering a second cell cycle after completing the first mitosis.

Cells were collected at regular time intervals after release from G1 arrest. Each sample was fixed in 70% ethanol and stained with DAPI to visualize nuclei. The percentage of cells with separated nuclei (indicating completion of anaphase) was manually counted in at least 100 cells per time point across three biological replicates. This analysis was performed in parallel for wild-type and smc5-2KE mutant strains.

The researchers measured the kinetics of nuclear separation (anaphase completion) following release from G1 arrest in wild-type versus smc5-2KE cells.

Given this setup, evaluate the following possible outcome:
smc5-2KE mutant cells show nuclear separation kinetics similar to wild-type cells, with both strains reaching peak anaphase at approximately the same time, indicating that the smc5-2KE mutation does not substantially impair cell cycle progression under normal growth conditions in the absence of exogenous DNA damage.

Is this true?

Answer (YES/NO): YES